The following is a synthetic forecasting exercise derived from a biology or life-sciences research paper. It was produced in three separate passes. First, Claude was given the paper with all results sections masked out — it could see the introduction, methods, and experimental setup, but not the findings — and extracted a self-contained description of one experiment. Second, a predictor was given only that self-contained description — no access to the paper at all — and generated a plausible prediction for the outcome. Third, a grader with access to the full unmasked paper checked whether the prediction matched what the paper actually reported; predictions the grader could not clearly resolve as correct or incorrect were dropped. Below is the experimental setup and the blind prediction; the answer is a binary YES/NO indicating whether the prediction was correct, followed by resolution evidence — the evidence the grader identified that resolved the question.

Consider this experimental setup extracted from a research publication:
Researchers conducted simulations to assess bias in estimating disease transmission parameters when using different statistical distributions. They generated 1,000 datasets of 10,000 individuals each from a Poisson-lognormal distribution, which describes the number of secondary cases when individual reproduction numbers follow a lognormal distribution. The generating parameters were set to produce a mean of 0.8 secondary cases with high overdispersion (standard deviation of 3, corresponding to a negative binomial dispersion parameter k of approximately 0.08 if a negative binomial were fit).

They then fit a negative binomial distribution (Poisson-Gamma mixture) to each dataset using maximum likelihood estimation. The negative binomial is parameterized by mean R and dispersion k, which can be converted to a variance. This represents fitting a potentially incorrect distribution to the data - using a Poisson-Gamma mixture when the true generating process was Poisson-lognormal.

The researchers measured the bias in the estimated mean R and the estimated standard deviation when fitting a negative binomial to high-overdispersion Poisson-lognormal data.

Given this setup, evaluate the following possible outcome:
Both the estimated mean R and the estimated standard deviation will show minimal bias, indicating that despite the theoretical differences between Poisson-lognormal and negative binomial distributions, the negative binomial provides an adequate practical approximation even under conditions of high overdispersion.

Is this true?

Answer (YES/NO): NO